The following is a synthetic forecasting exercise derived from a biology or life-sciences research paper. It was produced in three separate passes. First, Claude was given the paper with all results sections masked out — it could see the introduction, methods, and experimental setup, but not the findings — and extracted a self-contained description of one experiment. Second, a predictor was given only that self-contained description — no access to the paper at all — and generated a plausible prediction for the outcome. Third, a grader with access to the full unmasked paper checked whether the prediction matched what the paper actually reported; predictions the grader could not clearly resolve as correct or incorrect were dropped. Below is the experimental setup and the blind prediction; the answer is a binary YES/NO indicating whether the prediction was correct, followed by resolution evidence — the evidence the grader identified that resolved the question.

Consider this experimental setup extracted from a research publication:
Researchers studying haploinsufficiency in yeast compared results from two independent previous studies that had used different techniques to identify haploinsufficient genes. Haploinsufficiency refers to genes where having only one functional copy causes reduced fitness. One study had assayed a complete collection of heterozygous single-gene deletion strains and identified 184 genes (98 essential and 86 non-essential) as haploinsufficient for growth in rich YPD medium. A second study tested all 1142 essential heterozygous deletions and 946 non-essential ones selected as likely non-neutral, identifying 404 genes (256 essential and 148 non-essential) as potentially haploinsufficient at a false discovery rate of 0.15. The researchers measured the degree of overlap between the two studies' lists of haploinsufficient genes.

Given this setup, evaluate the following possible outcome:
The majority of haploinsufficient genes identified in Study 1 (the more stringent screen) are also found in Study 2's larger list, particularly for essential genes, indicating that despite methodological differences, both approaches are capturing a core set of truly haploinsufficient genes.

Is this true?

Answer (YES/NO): YES